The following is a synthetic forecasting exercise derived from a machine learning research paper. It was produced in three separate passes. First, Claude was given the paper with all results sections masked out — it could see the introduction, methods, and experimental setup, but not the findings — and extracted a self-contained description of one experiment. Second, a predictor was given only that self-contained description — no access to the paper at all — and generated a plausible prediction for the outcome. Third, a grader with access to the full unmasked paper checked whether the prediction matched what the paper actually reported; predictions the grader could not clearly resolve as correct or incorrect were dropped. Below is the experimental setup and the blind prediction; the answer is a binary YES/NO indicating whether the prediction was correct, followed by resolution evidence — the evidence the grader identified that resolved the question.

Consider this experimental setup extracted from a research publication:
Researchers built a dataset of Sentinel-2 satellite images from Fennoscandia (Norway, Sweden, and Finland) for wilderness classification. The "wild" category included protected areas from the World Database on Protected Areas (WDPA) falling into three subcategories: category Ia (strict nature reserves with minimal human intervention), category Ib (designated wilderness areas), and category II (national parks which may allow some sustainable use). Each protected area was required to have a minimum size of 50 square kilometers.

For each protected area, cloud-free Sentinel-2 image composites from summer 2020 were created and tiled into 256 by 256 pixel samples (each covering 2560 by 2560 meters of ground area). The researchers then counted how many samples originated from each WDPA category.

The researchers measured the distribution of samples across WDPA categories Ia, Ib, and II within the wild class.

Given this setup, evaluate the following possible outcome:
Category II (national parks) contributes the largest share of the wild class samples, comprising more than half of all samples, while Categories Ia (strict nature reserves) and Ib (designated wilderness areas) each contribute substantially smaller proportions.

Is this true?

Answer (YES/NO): NO